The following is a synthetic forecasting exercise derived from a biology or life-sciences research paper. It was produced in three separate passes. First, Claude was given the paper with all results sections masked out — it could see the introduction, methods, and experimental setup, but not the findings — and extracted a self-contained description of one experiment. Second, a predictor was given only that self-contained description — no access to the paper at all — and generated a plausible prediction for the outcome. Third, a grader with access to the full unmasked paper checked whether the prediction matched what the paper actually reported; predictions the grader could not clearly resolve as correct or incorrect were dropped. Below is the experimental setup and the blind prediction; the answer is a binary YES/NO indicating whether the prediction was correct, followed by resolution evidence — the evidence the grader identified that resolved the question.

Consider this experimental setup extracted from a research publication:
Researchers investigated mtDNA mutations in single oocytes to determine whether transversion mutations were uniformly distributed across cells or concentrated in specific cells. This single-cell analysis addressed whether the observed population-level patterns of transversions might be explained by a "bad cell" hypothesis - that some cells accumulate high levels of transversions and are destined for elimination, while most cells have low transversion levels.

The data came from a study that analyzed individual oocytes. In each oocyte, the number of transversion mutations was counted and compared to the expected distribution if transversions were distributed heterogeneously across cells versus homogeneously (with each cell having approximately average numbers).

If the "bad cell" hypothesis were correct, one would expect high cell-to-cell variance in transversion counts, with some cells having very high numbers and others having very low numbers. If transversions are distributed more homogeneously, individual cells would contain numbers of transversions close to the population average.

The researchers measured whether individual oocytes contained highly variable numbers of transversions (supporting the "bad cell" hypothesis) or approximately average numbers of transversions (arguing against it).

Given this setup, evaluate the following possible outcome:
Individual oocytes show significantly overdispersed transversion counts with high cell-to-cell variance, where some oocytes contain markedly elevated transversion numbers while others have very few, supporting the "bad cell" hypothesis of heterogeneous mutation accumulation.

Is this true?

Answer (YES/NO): NO